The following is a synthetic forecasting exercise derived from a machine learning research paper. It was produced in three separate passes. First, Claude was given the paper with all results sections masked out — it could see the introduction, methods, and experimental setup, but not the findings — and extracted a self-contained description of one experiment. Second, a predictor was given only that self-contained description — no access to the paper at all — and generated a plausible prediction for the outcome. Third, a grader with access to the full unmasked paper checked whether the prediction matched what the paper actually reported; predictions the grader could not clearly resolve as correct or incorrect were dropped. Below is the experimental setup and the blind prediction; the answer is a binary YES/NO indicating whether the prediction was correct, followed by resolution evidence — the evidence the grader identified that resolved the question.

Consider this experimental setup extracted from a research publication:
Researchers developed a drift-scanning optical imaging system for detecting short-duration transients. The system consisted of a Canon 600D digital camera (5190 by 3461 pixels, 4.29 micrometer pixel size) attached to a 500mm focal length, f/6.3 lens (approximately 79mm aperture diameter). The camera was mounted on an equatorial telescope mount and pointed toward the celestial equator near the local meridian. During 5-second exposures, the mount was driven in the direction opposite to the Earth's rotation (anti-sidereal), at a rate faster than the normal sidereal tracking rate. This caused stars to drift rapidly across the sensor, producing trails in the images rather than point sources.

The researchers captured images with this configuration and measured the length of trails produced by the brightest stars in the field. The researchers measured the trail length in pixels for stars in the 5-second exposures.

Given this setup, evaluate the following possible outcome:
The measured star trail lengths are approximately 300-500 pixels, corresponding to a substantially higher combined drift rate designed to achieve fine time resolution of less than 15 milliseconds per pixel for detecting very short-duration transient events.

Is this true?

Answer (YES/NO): NO